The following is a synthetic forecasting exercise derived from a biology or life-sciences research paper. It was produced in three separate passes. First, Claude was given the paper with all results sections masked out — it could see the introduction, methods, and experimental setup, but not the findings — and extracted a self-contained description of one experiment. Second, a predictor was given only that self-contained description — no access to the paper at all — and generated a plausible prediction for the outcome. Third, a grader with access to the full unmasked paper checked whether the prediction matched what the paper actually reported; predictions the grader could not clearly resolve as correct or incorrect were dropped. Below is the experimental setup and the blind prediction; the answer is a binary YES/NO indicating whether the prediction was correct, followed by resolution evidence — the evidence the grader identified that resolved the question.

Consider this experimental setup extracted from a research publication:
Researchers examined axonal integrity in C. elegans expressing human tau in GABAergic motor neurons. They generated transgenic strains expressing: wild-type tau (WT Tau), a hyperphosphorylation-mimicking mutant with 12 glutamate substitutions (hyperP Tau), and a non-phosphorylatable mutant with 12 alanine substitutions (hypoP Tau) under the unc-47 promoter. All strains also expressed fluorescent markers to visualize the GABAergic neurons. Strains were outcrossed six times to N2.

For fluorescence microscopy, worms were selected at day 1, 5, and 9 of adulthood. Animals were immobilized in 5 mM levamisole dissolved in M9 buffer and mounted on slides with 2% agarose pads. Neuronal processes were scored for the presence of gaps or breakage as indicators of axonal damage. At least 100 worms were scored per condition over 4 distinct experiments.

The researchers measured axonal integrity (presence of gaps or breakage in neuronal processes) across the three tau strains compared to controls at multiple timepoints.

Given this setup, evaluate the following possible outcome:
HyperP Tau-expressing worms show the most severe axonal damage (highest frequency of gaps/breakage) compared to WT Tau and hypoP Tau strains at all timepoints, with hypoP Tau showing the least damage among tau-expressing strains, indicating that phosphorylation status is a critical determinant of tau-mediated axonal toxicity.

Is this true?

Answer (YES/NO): NO